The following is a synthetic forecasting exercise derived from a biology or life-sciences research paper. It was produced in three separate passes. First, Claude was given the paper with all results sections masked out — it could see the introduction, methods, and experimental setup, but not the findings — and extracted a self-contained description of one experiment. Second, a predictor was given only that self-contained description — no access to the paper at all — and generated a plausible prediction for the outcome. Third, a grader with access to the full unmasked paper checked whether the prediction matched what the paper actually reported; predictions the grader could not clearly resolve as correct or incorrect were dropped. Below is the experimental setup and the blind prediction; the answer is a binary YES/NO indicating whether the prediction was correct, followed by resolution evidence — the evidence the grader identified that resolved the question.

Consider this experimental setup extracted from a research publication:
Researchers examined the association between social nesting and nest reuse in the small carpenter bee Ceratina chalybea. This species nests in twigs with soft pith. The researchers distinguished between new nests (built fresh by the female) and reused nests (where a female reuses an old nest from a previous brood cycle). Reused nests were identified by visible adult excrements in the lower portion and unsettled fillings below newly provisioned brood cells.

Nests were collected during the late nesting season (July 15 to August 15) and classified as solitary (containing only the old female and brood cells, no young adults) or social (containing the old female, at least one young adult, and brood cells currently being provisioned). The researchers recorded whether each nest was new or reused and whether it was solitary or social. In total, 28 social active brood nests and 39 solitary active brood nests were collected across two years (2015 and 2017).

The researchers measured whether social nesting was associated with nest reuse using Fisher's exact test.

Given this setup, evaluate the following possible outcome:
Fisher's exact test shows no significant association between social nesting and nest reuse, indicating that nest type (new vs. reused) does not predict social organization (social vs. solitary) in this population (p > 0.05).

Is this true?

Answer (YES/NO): NO